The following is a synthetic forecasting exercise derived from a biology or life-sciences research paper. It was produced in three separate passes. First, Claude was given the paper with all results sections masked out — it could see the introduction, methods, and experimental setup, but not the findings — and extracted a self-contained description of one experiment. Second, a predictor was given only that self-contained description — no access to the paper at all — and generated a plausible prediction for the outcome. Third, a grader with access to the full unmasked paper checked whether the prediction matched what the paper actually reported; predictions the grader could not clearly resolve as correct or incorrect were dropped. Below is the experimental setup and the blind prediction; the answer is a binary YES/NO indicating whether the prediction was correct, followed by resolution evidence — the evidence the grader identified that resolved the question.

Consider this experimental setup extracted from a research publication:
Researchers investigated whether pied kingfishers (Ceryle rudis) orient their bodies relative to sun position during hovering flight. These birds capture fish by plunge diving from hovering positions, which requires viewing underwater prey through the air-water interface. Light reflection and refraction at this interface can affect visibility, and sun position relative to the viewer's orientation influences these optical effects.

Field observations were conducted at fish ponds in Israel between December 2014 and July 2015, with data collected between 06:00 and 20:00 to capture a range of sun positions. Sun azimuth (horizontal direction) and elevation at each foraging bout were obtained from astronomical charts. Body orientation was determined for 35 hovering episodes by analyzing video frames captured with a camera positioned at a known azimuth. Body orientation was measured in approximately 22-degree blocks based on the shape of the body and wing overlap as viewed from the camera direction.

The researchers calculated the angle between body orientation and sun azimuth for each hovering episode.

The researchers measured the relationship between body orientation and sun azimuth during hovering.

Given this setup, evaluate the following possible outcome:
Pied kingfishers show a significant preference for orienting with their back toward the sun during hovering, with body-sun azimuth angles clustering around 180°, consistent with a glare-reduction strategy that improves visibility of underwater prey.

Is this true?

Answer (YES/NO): NO